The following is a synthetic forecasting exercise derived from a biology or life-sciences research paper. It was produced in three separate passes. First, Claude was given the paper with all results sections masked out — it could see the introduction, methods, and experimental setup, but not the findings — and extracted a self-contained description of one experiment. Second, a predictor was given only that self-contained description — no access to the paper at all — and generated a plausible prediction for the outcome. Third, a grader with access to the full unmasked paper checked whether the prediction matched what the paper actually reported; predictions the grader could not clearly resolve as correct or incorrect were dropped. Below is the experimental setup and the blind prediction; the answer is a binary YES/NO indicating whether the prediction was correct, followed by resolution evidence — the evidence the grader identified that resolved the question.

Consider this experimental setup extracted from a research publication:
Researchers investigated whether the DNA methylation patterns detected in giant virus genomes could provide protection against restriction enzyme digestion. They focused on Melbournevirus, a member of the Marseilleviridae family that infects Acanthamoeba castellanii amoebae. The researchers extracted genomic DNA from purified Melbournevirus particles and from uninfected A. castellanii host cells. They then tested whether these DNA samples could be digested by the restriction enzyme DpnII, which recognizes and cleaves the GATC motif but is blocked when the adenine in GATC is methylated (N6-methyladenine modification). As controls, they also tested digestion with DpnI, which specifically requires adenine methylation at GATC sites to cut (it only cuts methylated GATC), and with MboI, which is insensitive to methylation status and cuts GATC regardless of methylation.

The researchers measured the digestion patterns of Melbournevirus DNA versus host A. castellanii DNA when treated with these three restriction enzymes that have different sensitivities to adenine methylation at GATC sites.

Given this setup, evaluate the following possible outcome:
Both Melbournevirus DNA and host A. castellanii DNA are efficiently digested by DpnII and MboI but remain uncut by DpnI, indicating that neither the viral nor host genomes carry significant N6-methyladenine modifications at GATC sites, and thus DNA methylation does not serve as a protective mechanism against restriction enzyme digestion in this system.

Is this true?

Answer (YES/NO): NO